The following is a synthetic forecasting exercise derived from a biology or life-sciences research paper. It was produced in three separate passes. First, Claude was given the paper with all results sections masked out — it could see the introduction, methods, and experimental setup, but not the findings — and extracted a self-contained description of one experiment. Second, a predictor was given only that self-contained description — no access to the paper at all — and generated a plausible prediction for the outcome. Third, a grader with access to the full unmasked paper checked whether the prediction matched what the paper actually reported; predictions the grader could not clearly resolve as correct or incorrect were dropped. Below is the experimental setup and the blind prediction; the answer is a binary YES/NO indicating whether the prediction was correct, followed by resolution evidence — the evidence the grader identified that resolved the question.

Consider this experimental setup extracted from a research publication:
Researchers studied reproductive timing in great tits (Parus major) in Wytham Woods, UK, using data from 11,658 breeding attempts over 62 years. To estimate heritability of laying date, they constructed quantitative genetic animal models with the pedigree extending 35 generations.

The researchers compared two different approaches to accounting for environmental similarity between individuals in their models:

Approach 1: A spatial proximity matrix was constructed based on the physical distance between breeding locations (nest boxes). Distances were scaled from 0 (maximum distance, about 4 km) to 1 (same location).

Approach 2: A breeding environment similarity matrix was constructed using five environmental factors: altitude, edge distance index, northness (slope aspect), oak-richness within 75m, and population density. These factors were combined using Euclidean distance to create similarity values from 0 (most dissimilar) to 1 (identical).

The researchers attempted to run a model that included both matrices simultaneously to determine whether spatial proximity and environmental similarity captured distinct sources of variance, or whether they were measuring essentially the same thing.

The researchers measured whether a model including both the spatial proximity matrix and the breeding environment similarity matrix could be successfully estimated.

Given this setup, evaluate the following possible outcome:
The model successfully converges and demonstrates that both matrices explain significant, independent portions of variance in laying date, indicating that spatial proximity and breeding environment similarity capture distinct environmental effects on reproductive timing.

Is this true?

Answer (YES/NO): NO